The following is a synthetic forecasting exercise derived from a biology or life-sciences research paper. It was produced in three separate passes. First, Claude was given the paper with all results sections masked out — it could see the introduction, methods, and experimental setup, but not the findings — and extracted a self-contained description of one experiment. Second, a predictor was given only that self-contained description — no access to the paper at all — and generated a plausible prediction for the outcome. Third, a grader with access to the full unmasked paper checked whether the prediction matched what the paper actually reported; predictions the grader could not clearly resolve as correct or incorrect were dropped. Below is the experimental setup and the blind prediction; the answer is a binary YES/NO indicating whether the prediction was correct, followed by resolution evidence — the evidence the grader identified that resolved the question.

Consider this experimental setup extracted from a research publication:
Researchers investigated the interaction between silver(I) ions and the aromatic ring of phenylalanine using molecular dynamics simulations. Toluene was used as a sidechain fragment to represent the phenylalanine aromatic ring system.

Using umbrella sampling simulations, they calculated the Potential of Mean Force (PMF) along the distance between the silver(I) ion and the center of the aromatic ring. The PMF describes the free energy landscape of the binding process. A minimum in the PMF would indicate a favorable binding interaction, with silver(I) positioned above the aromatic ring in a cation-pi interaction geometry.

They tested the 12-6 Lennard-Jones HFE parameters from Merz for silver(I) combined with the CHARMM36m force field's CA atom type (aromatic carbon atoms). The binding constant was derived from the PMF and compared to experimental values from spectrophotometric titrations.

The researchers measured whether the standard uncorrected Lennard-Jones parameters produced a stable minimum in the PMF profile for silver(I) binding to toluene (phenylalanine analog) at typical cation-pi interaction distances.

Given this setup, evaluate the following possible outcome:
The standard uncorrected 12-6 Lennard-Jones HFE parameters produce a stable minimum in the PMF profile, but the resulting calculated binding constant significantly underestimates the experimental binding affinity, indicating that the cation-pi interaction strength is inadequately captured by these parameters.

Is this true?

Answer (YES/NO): NO